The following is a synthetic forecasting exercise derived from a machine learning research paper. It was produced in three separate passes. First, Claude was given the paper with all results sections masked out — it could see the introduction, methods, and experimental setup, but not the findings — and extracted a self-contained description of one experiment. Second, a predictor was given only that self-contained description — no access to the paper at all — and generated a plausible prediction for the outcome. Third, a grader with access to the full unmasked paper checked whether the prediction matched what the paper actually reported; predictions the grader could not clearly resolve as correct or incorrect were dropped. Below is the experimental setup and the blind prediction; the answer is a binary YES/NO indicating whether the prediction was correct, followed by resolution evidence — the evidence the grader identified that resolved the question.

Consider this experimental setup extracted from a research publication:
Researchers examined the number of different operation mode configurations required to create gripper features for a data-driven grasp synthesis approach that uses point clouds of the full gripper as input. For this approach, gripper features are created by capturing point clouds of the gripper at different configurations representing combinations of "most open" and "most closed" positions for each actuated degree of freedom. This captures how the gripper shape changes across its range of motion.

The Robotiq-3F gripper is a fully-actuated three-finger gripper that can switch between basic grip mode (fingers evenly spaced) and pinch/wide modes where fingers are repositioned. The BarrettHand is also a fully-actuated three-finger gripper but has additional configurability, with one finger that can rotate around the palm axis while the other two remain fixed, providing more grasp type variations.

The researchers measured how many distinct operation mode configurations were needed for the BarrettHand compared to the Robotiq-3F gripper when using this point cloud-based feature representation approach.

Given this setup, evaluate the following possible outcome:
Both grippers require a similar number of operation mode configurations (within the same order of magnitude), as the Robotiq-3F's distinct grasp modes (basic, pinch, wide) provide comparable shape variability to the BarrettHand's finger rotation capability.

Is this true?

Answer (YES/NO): NO